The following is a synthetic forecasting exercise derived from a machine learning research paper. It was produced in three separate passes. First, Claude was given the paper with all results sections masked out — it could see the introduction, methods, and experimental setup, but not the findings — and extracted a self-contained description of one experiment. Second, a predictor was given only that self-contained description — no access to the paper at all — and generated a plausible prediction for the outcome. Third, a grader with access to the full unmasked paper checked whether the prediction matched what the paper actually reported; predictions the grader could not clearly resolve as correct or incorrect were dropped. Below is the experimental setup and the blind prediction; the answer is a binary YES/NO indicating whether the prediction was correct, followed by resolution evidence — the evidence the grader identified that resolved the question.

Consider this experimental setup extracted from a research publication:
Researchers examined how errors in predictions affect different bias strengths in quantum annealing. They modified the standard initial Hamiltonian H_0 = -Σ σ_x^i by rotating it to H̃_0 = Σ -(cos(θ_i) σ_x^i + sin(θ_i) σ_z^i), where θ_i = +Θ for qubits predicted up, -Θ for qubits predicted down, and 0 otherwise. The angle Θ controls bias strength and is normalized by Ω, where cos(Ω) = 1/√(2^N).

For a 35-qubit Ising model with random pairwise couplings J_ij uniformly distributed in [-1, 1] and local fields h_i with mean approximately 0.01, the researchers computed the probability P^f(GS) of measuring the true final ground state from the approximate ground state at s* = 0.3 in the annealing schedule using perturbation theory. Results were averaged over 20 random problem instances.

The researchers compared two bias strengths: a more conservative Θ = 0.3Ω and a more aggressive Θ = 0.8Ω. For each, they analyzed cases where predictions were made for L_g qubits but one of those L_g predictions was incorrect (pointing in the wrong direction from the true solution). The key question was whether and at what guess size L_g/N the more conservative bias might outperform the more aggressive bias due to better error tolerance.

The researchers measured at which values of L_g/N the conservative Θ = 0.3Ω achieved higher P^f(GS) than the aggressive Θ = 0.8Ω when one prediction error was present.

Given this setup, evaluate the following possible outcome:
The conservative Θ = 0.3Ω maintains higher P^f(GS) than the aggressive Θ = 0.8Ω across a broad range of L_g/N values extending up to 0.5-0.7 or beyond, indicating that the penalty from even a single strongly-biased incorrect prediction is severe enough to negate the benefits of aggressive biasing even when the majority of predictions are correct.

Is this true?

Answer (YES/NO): NO